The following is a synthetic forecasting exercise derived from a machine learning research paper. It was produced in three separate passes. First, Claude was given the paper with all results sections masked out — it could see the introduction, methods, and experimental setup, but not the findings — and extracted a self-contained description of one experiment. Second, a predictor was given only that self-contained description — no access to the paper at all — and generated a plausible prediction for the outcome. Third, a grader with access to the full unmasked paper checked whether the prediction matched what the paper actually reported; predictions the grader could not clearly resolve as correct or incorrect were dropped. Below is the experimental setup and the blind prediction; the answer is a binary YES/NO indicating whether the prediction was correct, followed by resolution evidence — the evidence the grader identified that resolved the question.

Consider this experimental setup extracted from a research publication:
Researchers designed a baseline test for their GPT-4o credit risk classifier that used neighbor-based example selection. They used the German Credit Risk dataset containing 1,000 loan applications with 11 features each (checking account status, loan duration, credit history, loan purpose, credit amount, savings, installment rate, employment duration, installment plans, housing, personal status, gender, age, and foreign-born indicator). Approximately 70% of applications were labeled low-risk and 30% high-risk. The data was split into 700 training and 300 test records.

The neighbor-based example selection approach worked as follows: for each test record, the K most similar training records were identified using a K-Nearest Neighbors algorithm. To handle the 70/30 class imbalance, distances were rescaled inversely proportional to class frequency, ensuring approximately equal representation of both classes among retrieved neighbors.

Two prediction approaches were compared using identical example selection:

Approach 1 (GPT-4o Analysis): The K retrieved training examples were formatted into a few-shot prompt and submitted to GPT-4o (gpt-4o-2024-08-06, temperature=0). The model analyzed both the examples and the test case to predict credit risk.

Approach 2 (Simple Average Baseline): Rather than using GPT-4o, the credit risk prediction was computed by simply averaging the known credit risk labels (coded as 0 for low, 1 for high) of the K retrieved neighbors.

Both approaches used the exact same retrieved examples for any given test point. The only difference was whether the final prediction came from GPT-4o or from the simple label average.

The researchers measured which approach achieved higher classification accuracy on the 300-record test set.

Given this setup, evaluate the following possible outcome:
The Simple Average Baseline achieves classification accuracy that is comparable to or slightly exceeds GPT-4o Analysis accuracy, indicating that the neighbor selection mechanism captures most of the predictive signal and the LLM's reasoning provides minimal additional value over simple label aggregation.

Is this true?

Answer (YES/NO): YES